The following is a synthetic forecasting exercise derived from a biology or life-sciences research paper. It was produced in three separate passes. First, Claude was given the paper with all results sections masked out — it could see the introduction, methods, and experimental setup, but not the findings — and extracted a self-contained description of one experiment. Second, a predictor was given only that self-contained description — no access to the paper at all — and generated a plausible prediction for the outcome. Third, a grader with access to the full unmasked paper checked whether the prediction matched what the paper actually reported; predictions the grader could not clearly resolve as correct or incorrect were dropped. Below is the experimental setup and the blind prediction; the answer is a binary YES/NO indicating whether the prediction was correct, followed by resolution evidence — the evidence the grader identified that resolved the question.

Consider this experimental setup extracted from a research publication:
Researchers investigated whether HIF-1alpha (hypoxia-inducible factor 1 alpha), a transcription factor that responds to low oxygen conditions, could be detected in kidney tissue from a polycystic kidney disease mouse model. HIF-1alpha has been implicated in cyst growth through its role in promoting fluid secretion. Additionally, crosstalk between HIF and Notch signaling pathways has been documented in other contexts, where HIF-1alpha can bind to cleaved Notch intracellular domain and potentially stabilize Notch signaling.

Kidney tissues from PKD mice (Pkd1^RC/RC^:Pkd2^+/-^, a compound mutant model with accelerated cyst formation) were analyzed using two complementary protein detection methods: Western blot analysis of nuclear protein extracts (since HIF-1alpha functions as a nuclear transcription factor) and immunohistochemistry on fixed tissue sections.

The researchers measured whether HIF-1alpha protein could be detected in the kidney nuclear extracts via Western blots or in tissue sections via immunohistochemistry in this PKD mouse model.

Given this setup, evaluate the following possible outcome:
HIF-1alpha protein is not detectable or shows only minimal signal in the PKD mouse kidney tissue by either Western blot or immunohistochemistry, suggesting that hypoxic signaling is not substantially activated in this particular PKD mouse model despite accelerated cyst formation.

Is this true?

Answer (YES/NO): YES